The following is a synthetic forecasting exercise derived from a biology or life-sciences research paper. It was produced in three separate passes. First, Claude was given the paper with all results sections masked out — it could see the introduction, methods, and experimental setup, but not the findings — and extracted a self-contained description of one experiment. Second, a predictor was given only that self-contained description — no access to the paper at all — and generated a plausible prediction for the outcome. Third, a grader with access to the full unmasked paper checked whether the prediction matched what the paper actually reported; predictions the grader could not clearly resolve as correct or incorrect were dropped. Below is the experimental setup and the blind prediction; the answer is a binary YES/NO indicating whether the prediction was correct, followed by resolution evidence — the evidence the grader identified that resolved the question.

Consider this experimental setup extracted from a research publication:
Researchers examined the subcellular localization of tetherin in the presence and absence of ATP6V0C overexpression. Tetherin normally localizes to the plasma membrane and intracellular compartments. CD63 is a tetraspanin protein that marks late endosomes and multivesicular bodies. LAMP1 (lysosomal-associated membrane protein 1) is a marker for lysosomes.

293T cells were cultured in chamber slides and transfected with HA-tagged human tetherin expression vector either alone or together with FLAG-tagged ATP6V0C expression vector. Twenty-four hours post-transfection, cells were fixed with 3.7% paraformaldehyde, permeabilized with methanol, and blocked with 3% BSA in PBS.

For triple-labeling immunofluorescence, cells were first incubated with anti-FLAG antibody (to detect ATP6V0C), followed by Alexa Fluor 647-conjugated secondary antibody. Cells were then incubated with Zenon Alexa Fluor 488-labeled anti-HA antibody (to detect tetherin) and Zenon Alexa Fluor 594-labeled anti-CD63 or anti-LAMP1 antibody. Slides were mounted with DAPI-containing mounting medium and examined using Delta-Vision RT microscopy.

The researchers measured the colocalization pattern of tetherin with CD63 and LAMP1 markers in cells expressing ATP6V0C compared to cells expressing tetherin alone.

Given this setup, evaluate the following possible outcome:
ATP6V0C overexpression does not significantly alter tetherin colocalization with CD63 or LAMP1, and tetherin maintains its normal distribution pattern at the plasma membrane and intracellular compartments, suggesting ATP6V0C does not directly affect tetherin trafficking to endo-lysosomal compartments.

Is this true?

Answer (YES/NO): NO